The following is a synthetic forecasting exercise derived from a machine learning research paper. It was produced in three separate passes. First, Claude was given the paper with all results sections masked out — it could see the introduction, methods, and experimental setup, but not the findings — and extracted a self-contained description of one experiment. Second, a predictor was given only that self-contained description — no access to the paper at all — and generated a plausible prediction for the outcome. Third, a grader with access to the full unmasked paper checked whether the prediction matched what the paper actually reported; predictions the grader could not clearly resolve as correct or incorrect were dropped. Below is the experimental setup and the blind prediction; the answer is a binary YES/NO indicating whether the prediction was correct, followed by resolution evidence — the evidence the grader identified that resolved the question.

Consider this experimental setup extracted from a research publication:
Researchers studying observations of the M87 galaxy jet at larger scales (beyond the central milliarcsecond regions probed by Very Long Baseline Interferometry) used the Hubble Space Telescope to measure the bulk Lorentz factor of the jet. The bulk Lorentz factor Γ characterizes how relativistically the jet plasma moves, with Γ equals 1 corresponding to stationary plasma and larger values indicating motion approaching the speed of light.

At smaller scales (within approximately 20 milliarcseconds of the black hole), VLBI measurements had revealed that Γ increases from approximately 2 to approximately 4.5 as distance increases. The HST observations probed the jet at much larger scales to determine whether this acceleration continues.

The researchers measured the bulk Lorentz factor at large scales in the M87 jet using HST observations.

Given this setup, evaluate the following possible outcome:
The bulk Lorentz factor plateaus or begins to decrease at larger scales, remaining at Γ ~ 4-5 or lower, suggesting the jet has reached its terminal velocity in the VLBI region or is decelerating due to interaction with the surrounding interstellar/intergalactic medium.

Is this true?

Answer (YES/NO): NO